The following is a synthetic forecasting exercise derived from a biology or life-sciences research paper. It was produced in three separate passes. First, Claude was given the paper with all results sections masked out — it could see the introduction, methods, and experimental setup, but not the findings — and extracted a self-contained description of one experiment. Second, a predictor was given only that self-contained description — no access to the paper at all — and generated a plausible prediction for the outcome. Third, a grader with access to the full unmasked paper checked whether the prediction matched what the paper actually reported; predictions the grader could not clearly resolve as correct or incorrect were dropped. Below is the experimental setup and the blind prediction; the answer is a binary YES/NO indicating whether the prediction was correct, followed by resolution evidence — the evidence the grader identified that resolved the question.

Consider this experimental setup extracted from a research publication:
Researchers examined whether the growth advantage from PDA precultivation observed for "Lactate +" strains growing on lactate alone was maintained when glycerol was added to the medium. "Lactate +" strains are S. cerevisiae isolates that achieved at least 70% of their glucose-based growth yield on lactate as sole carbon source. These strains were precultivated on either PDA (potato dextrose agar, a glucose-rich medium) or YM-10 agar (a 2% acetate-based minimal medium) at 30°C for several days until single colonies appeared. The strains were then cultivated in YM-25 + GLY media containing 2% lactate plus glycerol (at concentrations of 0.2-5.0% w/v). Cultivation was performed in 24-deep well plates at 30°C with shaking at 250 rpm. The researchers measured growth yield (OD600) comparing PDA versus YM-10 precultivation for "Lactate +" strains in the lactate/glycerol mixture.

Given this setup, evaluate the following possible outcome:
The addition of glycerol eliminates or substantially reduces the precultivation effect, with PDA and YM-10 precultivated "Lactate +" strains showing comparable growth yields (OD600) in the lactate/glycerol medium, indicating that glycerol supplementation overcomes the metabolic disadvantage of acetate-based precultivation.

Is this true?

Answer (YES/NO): YES